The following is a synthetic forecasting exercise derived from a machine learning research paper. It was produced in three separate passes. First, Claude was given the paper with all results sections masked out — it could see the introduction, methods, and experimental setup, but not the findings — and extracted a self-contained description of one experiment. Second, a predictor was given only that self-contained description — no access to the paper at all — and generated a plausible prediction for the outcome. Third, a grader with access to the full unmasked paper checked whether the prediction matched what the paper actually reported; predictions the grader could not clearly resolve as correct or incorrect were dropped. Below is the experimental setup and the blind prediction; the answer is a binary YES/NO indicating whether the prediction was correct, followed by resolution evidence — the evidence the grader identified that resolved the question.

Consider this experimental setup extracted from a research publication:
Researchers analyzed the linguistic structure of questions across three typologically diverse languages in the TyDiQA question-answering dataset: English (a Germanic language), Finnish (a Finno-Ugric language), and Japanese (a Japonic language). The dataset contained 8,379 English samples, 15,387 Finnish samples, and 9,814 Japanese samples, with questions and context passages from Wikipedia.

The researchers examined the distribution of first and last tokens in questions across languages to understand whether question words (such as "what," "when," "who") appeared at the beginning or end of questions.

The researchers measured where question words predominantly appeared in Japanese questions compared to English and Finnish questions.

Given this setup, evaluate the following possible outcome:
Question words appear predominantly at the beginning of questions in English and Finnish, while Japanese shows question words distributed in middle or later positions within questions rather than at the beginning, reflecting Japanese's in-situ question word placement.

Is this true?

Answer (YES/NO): NO